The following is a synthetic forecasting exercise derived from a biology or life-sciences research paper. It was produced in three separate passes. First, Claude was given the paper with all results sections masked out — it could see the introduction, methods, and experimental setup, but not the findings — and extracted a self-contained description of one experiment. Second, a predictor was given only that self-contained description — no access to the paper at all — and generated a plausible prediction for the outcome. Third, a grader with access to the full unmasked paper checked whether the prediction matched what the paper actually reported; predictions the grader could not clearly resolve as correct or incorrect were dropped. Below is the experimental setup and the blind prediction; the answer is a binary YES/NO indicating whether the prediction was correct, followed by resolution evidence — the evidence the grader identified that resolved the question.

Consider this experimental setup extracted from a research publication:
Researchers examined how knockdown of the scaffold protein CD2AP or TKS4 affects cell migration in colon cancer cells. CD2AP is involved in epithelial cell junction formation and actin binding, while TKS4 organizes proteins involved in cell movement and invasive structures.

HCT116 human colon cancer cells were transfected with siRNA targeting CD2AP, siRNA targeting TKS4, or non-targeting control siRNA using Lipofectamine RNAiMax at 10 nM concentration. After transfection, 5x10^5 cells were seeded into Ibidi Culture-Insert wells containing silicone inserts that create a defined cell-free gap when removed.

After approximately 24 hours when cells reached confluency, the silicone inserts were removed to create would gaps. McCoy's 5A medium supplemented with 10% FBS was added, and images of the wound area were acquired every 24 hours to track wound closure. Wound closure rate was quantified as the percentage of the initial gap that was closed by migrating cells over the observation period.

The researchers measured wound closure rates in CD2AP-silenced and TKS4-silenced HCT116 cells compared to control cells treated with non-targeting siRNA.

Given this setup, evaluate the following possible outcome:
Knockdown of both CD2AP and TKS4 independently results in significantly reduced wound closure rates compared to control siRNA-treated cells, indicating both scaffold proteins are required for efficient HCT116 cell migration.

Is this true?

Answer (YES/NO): NO